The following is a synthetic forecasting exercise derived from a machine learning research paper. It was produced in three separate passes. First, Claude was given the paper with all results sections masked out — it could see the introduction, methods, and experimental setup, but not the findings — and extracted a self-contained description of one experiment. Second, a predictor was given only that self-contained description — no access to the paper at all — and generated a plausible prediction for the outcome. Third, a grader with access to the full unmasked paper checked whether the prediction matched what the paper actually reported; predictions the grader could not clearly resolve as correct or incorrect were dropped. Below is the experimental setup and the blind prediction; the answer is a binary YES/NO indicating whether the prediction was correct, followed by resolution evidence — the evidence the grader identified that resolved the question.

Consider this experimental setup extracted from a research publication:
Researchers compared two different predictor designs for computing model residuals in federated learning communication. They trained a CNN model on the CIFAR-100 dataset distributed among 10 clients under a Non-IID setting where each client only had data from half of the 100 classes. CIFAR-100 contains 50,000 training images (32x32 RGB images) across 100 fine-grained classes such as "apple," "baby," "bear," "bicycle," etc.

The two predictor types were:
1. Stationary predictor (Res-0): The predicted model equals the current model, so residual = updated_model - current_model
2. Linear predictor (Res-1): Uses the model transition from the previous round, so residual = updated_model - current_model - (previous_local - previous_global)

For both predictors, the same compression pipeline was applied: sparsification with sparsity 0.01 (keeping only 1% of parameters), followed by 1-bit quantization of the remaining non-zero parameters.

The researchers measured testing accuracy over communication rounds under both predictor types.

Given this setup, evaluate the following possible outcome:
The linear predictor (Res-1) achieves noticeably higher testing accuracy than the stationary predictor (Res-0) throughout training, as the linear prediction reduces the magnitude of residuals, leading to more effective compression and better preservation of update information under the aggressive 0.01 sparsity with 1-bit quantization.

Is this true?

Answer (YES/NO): YES